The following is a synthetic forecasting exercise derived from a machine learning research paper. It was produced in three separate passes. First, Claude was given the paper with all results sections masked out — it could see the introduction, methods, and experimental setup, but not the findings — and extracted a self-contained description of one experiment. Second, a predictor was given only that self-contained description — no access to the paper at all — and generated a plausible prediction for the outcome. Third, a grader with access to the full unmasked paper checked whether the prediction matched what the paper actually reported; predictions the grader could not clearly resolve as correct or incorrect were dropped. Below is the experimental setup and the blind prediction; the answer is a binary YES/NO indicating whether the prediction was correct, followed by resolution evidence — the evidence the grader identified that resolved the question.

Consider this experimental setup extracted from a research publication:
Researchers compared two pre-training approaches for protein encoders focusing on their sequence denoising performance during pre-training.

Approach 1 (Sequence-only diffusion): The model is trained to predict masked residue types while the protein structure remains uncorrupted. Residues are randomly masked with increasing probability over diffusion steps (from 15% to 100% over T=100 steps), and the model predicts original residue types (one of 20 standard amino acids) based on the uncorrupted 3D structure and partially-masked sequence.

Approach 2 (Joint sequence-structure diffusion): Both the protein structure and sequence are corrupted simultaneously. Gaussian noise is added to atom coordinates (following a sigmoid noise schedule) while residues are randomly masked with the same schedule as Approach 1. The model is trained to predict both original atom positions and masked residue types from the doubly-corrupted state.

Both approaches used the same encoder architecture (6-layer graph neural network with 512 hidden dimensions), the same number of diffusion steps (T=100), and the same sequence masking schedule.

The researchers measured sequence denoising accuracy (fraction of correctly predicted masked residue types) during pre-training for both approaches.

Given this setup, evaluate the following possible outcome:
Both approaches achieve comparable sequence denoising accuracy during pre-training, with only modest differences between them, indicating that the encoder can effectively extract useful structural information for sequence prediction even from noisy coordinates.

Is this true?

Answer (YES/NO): NO